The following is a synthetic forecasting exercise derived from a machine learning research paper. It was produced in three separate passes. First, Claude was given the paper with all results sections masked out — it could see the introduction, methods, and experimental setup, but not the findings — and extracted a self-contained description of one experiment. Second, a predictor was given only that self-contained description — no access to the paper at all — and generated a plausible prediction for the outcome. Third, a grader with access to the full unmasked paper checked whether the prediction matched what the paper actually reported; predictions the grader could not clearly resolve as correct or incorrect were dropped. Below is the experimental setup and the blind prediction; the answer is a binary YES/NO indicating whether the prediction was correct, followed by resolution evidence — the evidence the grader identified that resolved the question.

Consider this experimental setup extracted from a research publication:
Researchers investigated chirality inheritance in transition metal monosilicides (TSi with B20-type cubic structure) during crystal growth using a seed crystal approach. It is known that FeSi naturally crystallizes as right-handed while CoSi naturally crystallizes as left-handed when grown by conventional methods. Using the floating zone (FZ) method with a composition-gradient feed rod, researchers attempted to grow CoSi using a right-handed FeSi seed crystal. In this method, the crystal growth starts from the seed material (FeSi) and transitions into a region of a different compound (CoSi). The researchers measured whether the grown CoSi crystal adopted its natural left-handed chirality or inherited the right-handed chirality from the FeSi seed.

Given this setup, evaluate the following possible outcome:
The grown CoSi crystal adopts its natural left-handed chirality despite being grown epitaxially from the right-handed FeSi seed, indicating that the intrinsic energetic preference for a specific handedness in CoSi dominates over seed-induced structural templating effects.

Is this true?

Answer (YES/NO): NO